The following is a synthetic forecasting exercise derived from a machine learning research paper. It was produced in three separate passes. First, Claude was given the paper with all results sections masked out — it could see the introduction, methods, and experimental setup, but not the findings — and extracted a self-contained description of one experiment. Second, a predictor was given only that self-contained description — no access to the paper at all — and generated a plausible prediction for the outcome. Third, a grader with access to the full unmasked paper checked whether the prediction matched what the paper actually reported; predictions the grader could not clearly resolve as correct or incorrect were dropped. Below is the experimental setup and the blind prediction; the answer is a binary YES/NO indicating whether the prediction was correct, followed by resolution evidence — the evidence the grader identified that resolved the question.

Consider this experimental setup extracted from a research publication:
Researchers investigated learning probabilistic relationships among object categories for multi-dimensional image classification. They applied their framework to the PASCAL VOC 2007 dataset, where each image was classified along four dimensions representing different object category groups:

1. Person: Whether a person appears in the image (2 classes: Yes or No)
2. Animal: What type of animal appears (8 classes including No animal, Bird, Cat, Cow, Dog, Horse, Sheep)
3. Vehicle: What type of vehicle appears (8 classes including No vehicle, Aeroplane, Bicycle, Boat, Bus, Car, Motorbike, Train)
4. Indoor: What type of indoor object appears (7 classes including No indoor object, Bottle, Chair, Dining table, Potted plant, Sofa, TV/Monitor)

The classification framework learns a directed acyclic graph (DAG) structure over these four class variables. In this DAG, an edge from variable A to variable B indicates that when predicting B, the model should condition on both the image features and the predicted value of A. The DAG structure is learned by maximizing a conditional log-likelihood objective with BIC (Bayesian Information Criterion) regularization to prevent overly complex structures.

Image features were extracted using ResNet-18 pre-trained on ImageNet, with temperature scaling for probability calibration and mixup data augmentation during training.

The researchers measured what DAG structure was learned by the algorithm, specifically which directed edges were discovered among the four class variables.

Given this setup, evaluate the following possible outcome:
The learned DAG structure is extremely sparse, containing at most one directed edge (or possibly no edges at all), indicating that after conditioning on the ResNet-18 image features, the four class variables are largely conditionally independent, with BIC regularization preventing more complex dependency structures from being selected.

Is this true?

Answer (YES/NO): NO